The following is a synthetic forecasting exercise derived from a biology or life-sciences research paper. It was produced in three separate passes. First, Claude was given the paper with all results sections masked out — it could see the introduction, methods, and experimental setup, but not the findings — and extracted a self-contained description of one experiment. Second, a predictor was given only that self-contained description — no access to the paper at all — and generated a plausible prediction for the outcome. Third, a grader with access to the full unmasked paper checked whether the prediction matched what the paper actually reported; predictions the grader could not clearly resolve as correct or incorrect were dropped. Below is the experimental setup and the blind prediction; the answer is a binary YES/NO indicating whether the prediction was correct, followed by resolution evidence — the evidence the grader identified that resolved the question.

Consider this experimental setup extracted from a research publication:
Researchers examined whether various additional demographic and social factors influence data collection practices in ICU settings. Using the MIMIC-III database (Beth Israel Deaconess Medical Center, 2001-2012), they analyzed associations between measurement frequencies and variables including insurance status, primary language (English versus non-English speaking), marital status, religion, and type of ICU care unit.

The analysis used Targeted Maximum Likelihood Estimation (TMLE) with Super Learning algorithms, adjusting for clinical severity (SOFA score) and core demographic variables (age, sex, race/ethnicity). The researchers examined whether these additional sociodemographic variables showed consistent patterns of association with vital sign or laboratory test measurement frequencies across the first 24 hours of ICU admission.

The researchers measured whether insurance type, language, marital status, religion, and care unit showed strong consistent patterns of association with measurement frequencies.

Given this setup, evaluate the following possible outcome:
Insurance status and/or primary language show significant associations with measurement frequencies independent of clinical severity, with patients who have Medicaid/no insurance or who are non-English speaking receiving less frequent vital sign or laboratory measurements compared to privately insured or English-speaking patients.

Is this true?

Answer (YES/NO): NO